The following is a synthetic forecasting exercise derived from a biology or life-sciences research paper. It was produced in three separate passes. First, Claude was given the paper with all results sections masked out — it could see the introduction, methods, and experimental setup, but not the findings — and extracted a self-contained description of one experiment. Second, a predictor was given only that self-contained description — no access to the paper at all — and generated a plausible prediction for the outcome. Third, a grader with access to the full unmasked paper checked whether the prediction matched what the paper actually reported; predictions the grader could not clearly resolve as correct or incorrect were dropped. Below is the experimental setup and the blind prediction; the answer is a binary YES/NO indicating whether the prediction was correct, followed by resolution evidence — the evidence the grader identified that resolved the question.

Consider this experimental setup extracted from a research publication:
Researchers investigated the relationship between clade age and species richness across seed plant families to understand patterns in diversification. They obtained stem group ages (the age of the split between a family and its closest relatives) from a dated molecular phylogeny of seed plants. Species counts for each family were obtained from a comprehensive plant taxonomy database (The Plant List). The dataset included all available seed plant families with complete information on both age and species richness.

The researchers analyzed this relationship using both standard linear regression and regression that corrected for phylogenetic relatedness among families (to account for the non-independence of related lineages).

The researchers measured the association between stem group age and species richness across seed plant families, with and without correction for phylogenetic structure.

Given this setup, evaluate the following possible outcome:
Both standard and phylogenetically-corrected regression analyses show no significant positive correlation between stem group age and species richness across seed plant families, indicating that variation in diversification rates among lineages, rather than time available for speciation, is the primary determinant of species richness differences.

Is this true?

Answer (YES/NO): YES